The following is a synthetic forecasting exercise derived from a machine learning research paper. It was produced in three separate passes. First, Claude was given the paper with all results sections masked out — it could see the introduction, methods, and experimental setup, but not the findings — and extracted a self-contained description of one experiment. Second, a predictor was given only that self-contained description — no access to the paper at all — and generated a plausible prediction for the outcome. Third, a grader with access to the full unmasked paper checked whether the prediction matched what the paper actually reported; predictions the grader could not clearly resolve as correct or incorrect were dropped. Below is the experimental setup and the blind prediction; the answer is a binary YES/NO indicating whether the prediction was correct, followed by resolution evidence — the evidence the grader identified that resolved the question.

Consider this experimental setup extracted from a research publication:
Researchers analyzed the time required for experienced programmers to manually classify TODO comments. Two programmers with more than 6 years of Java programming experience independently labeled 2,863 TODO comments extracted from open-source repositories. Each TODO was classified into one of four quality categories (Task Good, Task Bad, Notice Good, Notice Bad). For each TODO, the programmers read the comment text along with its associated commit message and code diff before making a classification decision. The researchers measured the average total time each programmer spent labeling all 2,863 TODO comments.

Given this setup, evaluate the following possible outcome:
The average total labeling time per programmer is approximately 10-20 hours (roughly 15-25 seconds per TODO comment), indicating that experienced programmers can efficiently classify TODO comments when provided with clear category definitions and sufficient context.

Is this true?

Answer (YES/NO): NO